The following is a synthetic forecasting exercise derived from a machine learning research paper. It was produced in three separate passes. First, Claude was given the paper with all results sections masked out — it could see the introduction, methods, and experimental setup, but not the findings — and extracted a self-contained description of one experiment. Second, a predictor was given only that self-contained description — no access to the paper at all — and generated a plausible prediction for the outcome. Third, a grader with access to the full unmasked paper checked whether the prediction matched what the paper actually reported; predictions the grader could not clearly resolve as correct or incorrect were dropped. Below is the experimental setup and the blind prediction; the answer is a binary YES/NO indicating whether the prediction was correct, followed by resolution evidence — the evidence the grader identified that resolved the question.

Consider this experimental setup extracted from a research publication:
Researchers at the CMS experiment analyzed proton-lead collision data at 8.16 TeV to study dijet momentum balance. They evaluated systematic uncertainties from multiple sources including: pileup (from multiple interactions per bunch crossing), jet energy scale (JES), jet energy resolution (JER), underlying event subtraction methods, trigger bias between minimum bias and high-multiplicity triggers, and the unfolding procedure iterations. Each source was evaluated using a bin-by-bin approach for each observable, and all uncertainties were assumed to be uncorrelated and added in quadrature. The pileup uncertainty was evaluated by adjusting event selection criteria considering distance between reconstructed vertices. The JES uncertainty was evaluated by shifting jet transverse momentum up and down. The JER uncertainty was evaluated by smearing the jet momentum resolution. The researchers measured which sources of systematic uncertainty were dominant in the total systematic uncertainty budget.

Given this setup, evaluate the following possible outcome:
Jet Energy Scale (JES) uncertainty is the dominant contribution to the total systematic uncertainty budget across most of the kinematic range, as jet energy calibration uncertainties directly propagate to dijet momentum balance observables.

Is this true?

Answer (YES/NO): NO